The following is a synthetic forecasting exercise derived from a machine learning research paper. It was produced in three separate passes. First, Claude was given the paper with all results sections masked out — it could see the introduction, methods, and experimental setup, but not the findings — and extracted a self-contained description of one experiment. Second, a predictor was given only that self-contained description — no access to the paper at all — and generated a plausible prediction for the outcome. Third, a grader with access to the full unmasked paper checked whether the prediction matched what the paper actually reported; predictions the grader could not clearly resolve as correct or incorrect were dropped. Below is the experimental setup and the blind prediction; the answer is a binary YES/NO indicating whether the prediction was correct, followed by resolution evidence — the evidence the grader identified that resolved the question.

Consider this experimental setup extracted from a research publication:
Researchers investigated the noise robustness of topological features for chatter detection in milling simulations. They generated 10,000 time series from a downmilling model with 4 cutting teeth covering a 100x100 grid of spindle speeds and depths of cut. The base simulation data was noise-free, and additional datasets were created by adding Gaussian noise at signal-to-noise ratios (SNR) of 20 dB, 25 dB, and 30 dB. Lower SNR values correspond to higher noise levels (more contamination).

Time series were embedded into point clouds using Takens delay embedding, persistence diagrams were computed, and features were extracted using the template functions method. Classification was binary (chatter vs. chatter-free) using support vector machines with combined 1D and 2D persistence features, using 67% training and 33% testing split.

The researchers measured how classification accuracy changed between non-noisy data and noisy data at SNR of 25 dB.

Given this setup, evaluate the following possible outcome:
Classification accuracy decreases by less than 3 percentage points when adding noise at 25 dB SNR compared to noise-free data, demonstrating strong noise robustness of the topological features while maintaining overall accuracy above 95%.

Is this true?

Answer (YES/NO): NO